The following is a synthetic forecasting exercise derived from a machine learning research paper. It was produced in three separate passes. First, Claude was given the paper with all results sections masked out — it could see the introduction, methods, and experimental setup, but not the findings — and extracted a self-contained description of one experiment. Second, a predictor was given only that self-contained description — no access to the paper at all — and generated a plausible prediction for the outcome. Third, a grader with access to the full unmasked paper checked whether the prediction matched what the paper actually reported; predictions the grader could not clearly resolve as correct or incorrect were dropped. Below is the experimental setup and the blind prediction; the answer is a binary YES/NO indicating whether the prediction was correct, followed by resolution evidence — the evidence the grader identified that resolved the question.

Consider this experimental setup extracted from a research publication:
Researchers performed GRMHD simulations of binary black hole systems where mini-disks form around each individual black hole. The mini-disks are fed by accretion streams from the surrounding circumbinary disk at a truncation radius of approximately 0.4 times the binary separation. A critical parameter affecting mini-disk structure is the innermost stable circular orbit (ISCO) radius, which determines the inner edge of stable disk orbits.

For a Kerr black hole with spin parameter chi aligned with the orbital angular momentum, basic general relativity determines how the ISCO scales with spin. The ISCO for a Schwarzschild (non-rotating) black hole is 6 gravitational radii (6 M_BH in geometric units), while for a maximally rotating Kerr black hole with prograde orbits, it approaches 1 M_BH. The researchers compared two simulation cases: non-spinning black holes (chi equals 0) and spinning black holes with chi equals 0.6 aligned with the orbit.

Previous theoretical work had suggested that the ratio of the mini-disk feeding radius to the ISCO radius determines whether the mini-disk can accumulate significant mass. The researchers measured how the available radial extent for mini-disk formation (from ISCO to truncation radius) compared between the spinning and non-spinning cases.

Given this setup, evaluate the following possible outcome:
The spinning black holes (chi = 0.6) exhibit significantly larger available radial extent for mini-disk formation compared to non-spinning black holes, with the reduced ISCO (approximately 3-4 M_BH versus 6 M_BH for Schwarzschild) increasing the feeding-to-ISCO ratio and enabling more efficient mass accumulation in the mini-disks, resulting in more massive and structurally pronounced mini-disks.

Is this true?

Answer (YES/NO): YES